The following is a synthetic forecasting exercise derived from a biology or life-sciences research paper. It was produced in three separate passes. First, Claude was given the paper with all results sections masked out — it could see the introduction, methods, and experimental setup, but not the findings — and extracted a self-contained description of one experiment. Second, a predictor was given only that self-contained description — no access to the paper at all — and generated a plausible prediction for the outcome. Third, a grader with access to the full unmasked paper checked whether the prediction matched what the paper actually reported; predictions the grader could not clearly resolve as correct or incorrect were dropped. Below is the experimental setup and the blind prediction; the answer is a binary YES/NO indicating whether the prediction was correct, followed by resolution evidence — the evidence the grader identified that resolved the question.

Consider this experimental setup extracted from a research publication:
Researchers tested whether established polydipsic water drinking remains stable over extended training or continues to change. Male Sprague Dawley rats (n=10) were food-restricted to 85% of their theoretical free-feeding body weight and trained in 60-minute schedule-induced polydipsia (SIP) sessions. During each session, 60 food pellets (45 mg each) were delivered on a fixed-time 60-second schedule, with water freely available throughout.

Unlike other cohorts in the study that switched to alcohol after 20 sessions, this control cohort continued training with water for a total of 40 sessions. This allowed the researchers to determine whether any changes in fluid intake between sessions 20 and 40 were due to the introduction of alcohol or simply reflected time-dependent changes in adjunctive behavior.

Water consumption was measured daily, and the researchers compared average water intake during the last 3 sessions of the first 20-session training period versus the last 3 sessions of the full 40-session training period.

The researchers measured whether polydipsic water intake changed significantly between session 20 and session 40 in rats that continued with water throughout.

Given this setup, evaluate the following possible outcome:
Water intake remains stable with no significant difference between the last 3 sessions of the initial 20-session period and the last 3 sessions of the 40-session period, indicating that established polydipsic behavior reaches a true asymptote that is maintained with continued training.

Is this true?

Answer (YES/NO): YES